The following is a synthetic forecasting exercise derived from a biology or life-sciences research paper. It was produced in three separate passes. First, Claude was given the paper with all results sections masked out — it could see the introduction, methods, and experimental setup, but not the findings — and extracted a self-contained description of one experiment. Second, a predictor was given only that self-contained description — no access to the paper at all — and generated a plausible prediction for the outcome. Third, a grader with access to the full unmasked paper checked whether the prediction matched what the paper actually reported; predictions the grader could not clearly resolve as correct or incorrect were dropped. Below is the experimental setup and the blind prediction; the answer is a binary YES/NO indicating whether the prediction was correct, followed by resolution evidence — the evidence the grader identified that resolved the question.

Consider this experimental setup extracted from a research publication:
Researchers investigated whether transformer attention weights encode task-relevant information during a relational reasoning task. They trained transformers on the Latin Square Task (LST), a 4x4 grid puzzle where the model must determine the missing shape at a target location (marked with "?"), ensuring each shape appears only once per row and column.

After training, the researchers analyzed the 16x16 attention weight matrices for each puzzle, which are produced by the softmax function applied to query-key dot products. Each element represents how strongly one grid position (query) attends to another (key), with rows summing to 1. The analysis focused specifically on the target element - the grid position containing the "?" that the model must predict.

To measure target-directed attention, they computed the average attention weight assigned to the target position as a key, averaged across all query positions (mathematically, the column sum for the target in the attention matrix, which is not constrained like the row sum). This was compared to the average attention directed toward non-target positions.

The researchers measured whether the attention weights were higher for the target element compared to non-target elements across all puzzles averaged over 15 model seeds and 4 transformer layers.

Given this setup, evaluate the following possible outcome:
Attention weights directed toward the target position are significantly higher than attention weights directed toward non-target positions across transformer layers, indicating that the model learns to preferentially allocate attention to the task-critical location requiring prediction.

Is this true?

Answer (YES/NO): YES